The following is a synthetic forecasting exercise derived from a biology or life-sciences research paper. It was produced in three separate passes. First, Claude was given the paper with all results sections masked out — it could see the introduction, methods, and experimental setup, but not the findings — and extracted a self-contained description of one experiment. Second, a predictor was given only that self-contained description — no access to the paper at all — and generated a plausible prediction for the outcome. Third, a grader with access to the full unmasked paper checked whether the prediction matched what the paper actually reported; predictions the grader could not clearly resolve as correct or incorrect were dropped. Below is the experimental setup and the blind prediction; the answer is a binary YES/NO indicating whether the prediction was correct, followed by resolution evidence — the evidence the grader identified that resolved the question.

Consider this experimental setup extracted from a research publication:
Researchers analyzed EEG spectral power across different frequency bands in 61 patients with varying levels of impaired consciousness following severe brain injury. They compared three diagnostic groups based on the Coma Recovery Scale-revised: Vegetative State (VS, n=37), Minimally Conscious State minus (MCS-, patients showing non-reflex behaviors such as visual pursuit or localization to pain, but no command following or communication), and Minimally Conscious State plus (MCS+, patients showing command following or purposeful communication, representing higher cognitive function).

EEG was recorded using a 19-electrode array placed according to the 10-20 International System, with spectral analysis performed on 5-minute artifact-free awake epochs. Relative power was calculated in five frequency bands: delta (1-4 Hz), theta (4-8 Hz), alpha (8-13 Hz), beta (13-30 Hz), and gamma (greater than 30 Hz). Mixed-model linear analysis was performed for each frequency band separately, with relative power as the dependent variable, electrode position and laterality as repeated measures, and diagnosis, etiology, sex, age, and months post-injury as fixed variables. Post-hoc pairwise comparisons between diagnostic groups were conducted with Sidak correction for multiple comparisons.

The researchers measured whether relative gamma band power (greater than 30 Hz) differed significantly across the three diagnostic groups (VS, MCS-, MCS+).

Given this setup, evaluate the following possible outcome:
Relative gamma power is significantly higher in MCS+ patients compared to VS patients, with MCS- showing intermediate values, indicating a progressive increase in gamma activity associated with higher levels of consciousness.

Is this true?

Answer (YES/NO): NO